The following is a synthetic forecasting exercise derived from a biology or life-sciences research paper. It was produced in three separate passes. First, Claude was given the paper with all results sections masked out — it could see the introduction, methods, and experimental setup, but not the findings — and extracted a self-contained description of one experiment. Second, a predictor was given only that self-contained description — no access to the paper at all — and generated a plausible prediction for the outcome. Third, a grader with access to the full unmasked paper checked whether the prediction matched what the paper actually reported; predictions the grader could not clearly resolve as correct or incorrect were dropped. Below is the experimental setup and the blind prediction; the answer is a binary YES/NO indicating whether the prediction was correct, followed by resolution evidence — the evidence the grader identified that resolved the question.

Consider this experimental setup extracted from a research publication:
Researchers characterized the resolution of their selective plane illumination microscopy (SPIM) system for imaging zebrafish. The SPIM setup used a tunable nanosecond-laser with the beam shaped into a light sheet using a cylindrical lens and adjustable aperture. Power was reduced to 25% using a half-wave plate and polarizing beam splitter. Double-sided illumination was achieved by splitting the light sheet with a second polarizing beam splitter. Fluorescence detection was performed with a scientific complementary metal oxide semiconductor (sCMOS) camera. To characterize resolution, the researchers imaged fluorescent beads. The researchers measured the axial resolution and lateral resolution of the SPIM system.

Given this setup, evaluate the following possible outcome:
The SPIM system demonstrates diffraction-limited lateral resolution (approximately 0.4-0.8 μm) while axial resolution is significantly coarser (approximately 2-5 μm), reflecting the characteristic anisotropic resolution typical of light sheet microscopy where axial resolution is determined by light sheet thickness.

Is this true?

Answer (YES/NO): NO